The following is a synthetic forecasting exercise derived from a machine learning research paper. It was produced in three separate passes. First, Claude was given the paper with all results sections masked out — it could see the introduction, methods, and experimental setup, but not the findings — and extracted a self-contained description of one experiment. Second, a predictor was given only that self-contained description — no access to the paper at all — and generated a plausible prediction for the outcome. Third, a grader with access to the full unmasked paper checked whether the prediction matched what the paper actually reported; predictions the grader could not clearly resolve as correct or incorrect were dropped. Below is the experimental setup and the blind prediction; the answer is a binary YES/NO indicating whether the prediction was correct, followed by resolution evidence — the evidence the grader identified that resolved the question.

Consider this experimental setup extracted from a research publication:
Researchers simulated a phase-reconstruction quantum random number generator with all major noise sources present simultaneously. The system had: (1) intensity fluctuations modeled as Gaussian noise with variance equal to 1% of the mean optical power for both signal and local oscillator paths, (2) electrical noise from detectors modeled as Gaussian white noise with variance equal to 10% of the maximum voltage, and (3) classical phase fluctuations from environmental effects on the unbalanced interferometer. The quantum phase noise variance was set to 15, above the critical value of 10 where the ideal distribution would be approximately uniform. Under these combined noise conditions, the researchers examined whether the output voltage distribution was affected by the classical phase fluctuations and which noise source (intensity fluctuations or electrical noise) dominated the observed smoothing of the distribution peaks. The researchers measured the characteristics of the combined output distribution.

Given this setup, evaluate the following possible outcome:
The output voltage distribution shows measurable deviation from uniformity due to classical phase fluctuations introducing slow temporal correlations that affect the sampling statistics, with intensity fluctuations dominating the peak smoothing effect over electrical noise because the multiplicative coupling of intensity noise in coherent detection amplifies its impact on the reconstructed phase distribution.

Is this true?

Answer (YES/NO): NO